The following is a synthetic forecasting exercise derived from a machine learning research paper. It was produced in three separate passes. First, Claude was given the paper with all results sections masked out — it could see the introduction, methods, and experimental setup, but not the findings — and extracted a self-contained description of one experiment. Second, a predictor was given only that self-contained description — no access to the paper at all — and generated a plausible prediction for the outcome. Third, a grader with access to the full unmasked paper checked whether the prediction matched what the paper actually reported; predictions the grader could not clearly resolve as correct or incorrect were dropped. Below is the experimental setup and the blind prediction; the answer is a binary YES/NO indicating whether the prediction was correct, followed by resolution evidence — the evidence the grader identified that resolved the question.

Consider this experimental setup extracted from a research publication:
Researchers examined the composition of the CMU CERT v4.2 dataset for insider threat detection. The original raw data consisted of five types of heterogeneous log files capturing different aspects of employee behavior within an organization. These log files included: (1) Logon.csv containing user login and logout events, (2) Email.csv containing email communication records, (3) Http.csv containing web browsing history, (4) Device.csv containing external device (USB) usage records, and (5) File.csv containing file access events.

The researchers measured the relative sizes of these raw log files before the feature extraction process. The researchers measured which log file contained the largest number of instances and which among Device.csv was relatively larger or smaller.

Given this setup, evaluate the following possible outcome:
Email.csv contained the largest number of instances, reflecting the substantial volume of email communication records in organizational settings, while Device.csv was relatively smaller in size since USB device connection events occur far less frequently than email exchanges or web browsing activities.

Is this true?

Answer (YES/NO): YES